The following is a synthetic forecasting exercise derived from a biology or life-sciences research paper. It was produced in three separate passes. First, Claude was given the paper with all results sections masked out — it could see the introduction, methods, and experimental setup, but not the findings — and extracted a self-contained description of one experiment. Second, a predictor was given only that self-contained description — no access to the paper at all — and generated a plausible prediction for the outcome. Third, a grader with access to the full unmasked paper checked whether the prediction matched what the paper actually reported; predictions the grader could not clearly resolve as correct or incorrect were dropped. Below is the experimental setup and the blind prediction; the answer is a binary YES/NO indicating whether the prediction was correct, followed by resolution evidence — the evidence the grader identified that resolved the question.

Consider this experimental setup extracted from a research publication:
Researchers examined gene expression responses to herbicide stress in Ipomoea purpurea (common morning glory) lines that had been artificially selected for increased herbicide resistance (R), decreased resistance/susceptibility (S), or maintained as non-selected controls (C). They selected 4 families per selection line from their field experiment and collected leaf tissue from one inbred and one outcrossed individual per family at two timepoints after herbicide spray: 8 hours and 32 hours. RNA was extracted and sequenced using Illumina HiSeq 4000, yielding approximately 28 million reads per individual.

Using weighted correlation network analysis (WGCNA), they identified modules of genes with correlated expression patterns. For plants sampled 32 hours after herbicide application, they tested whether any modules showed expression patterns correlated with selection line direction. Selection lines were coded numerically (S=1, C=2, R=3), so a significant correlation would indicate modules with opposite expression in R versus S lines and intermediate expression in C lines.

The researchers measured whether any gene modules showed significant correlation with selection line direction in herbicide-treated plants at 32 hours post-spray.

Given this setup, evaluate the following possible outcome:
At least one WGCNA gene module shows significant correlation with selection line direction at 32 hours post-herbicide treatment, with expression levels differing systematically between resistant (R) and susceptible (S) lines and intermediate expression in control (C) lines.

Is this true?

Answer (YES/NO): YES